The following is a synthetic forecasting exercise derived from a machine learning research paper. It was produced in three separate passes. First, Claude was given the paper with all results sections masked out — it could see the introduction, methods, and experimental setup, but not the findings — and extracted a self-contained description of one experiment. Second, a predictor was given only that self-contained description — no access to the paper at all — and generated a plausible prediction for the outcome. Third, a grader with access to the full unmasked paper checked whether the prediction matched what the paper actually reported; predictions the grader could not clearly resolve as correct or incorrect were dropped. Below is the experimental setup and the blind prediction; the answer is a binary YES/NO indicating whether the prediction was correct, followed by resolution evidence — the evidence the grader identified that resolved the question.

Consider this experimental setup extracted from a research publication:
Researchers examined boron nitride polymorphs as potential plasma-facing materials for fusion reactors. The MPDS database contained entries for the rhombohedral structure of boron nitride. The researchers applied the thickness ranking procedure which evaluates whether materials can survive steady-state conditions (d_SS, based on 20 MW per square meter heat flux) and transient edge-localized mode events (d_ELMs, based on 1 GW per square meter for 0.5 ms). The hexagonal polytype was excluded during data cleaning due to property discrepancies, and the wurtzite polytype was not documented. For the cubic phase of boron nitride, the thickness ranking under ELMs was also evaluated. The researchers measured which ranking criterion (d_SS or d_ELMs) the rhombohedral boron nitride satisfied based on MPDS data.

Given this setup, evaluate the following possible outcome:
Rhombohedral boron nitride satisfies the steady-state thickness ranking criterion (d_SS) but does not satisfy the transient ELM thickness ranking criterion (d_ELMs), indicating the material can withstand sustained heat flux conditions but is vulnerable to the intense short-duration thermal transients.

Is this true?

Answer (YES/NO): YES